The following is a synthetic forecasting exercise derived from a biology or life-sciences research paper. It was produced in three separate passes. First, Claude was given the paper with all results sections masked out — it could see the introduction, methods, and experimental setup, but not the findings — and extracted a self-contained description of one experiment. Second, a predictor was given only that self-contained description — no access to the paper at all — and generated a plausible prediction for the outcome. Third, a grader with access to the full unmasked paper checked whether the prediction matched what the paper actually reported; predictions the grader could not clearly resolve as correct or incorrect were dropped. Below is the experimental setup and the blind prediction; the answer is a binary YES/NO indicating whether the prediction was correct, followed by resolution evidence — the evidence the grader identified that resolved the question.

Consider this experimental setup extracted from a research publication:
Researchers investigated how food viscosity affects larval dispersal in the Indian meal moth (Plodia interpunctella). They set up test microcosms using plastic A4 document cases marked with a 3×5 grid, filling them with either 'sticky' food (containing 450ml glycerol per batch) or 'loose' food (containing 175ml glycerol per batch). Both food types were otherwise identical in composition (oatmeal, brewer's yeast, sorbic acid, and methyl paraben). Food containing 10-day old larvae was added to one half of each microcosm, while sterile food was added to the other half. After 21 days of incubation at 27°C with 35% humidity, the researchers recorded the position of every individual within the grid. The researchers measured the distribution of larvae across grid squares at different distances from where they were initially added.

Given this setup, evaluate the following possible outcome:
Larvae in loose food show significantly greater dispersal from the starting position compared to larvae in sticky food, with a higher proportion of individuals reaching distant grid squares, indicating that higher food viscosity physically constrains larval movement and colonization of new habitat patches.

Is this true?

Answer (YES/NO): YES